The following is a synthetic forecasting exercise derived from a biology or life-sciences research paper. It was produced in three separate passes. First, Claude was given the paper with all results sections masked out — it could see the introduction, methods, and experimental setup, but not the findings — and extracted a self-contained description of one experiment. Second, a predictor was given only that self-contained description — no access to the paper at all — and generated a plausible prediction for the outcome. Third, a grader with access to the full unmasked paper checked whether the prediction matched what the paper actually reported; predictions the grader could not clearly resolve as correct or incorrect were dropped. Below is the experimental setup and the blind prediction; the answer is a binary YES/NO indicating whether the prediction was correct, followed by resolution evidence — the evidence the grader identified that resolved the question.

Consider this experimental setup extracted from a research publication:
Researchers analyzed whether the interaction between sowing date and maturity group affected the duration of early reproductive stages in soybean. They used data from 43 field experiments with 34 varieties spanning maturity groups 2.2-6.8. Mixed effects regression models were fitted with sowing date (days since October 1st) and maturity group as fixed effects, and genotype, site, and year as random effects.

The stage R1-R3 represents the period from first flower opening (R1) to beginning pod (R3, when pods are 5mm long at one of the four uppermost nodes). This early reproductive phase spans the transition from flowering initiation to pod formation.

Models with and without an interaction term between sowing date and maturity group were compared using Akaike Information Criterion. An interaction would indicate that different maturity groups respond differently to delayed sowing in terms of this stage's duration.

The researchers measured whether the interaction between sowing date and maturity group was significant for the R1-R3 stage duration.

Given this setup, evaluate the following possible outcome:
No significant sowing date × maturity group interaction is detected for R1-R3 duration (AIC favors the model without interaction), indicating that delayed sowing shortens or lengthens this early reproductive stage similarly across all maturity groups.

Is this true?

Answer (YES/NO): NO